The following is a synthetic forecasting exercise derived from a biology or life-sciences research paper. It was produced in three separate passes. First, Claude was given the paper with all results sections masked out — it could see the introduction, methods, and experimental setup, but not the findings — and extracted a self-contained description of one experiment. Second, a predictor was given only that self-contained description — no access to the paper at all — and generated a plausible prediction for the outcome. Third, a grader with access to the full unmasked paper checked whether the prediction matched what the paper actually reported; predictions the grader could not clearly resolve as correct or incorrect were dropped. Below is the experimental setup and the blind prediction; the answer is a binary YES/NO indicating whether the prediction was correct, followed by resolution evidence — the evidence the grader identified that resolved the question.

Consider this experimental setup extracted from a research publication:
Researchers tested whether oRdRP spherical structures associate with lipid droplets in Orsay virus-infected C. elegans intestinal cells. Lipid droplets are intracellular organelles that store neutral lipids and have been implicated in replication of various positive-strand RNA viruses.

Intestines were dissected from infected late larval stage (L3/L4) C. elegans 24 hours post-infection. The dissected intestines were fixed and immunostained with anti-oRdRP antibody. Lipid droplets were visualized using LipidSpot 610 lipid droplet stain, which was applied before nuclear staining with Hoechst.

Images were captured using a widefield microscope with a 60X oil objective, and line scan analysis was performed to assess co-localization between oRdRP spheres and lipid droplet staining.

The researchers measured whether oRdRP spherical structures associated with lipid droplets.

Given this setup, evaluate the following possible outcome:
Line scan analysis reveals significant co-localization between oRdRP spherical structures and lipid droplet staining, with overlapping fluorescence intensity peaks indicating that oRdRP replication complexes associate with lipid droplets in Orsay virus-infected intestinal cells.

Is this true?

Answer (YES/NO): NO